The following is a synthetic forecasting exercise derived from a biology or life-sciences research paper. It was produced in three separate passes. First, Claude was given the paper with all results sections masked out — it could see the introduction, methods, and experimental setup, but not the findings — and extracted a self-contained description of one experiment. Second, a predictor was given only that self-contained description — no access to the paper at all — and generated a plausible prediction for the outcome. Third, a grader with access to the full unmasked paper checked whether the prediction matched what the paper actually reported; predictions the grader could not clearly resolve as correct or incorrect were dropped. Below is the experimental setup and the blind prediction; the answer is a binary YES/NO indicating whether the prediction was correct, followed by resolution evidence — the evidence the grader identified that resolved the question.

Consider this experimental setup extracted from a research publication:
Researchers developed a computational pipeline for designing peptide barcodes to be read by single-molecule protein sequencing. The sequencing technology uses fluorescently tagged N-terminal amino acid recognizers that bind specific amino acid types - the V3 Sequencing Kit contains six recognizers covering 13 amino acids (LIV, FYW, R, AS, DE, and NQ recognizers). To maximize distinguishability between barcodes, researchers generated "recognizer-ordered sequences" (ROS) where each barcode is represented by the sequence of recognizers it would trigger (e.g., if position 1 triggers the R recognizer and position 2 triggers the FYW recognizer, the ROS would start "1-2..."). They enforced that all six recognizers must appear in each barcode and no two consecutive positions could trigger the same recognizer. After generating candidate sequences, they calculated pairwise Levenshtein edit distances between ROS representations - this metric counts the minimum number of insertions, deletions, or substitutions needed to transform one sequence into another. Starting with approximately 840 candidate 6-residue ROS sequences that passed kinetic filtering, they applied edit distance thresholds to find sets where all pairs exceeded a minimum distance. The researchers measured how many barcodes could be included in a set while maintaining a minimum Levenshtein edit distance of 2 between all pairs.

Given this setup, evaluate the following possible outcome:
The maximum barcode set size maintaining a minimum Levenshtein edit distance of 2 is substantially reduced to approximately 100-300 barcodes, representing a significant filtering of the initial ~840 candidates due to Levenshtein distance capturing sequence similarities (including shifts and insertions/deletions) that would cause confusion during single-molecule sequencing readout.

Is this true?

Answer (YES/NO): YES